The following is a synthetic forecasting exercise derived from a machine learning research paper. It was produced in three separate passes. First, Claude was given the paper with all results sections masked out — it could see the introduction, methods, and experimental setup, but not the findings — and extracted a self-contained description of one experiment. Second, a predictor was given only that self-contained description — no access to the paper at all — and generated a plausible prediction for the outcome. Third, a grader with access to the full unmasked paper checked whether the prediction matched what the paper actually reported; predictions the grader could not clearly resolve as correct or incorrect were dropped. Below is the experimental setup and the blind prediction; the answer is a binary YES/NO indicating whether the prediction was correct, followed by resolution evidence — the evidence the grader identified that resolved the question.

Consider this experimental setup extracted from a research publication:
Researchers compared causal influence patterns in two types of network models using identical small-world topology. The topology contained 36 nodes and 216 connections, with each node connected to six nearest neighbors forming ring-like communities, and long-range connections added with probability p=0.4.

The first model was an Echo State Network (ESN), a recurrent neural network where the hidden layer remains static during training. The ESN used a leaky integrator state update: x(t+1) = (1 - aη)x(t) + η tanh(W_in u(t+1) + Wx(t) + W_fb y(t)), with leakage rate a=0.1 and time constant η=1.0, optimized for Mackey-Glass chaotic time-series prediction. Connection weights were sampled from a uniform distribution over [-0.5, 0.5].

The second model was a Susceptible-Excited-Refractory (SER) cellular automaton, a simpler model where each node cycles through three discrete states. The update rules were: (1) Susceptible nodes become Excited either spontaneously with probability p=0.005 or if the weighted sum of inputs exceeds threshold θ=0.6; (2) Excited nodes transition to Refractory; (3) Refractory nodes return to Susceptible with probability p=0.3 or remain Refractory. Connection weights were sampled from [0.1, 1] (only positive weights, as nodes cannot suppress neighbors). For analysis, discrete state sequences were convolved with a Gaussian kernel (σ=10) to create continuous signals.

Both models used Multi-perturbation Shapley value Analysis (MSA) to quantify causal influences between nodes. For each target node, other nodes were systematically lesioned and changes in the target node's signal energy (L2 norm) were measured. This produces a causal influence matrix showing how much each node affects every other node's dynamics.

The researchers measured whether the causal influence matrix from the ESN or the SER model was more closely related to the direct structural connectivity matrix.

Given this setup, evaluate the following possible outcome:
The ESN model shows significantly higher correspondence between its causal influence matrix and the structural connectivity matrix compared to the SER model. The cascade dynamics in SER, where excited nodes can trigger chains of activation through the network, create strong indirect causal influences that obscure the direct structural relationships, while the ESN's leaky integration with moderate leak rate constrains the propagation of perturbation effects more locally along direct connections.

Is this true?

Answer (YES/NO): NO